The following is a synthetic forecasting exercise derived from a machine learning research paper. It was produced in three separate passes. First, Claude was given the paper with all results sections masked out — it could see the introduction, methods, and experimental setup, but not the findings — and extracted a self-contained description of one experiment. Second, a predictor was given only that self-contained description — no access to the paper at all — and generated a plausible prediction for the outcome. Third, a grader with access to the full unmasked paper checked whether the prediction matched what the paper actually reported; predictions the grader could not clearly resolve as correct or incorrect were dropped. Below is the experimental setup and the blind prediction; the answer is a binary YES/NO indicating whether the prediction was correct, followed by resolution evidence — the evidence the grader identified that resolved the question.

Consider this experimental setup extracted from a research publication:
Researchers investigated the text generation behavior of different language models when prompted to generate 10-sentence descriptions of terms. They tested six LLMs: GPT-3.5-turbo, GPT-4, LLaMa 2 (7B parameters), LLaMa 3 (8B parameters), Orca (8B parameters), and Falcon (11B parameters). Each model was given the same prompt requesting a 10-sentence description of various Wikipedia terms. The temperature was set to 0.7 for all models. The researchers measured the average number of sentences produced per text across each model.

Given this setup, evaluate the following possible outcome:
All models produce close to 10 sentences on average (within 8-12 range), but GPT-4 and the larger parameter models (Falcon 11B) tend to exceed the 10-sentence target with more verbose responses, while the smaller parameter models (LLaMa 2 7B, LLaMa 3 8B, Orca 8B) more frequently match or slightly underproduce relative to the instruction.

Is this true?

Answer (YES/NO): NO